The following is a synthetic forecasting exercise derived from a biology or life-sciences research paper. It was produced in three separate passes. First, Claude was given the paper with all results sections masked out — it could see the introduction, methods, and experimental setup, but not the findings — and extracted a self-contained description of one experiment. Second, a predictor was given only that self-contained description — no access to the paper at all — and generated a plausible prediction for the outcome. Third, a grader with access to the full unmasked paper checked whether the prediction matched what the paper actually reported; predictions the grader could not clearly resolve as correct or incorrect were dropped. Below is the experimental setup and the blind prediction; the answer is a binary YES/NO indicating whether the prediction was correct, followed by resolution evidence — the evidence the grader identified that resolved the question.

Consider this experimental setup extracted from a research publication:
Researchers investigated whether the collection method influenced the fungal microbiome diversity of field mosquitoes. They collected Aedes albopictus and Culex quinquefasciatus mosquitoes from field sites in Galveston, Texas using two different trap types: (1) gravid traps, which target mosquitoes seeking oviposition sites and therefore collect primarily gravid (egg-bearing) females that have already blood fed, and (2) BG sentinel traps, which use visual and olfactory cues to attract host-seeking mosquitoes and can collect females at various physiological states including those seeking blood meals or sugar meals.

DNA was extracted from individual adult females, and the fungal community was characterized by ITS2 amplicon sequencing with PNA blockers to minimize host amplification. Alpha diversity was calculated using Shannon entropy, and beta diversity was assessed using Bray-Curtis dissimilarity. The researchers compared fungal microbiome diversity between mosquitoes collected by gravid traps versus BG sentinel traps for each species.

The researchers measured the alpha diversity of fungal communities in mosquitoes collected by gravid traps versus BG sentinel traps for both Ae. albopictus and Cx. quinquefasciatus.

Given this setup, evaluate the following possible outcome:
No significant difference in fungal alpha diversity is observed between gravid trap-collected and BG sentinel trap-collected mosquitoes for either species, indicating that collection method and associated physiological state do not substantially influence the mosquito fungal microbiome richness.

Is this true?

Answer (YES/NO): YES